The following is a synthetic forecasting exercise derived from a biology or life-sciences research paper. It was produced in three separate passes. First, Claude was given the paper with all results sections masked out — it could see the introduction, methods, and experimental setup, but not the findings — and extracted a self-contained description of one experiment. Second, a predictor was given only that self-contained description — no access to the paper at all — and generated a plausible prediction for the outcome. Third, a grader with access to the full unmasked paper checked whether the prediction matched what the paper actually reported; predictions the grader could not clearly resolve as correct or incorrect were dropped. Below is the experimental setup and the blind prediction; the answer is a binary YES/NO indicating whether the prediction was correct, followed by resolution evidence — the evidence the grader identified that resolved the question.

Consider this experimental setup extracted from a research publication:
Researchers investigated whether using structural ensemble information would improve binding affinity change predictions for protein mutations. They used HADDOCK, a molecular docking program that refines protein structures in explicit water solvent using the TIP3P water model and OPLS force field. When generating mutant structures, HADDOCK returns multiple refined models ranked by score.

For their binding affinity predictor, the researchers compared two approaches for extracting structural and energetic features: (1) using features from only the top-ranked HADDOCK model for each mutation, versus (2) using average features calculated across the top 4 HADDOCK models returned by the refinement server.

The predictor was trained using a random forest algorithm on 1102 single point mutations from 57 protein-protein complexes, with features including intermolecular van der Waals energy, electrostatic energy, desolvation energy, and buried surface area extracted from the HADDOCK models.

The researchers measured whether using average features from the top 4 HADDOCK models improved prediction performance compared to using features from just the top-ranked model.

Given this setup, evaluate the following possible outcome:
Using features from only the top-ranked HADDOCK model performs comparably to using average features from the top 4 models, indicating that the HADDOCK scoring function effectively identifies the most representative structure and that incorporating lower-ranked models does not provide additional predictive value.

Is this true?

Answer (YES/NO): YES